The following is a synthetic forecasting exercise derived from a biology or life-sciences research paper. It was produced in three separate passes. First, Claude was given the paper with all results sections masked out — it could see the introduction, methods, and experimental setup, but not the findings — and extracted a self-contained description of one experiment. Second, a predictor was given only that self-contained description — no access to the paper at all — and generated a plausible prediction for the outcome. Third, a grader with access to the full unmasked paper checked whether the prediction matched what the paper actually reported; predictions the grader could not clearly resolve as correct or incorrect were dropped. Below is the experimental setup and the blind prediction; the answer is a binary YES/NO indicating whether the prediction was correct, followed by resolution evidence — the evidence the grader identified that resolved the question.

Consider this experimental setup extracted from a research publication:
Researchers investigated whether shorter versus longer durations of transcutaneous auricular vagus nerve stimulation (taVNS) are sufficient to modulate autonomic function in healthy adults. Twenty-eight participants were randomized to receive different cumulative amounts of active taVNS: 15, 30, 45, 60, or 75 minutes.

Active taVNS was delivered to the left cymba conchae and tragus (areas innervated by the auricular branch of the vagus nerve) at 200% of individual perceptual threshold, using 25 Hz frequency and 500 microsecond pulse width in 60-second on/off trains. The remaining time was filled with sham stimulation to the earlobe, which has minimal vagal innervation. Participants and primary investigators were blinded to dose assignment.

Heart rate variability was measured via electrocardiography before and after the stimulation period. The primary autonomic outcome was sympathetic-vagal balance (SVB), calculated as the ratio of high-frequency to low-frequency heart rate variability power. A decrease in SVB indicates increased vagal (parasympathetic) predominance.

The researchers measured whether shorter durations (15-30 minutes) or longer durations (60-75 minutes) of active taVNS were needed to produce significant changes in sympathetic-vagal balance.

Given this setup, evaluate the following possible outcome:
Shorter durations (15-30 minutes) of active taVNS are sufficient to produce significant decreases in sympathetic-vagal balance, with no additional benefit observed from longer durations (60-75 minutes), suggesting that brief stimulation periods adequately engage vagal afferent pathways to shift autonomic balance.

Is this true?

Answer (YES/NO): NO